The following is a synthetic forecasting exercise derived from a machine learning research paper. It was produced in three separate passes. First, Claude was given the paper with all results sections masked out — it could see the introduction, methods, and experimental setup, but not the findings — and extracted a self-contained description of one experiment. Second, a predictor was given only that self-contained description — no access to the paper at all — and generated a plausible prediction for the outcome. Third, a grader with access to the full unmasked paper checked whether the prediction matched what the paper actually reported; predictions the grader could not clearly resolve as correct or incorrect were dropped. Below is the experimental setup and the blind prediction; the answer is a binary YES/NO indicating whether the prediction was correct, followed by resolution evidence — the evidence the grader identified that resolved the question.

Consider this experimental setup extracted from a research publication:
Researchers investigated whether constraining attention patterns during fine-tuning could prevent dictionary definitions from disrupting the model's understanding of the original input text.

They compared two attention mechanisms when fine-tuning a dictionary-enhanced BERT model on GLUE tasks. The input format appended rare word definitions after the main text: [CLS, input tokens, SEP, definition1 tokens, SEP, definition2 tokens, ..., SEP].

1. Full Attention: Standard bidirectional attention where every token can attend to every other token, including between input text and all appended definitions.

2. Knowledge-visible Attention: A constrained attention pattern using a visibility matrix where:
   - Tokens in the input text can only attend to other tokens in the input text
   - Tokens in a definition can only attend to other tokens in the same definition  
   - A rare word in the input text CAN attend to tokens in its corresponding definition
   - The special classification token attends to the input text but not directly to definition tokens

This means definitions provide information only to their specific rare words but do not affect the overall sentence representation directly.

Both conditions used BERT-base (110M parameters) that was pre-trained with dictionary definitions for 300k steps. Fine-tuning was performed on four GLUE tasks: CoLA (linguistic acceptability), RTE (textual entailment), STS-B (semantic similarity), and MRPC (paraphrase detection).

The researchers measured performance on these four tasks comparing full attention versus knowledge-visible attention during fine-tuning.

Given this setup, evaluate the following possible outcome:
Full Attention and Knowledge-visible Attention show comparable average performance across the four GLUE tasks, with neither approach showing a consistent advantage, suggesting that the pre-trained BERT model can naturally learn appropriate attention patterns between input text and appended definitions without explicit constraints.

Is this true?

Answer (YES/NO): NO